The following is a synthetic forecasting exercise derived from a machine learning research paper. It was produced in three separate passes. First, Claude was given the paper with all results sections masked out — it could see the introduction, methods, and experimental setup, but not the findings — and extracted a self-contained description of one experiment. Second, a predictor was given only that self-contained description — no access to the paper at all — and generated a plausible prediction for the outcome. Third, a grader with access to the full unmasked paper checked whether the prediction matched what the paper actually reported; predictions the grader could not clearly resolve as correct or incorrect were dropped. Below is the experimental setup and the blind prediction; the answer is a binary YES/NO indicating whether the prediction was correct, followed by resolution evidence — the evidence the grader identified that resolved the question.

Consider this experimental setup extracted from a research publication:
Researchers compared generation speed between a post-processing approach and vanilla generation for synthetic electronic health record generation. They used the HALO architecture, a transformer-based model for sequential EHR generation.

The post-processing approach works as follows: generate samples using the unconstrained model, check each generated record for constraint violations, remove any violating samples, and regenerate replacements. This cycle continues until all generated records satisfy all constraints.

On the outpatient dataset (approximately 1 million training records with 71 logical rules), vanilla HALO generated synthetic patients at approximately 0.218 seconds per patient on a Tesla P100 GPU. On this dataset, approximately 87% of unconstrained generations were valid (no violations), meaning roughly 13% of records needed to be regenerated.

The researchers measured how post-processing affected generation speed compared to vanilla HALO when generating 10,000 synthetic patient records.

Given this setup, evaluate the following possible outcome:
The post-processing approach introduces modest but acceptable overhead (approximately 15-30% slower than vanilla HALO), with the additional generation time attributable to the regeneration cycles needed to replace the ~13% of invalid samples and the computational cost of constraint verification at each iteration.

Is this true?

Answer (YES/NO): NO